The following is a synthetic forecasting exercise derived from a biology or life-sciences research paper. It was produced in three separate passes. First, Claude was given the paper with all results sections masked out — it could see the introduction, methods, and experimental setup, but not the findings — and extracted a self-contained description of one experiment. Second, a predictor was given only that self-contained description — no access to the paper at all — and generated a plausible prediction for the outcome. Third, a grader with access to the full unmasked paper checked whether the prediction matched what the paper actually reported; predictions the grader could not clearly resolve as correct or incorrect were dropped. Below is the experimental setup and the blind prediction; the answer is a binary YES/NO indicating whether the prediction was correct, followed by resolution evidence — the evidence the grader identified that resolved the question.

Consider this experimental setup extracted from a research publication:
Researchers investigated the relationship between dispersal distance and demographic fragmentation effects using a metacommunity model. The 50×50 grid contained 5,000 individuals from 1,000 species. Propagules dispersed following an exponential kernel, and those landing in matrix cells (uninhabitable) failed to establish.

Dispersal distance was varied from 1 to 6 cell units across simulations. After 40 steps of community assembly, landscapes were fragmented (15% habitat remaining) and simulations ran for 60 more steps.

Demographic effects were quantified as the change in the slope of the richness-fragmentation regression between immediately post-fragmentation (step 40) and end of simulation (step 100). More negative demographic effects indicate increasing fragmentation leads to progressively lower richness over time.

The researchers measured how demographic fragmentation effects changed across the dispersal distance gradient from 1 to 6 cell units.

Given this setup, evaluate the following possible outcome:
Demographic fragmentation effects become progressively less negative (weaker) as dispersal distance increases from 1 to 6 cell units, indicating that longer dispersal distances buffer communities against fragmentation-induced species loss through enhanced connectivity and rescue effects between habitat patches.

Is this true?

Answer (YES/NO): NO